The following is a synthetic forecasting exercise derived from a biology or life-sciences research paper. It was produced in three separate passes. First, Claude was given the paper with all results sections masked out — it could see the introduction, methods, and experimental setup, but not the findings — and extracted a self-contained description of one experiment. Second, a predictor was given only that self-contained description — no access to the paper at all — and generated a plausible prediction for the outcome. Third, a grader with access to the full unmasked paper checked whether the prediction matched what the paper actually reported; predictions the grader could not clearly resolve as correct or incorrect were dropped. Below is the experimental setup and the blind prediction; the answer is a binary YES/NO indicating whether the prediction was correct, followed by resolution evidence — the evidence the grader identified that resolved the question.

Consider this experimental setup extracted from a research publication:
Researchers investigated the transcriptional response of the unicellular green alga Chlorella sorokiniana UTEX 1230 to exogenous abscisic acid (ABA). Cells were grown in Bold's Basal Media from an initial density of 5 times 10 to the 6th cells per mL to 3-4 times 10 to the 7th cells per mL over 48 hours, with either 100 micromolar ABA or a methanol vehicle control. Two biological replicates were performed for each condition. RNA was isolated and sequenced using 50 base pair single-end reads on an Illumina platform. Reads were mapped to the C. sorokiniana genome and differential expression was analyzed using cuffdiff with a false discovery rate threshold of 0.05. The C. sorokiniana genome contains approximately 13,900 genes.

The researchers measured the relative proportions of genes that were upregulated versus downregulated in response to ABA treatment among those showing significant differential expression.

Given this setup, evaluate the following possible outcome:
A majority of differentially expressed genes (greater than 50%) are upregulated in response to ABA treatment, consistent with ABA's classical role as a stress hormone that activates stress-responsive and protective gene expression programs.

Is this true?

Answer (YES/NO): YES